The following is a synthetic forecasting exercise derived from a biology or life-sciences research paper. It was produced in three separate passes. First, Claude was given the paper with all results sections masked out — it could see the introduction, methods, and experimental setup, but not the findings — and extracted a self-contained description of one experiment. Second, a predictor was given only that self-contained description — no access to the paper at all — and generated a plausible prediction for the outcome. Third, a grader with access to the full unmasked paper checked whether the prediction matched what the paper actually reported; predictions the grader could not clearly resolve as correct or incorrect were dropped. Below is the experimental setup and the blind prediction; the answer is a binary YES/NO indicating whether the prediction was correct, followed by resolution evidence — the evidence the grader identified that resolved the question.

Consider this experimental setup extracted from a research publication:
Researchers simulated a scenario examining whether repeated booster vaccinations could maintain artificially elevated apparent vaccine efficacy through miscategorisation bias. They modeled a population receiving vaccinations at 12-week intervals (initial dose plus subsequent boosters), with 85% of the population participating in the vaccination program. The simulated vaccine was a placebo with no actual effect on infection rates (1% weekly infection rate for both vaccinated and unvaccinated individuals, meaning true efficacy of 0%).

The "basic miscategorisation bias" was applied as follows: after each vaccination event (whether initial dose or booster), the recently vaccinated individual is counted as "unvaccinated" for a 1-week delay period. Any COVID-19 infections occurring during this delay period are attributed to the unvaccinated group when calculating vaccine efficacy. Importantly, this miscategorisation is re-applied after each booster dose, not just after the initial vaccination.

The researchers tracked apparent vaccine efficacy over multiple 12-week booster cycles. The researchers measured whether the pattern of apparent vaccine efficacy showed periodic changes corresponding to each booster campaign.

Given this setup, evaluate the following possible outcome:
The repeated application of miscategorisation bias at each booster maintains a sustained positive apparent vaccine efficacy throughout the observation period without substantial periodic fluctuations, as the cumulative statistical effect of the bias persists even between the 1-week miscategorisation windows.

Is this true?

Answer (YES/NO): NO